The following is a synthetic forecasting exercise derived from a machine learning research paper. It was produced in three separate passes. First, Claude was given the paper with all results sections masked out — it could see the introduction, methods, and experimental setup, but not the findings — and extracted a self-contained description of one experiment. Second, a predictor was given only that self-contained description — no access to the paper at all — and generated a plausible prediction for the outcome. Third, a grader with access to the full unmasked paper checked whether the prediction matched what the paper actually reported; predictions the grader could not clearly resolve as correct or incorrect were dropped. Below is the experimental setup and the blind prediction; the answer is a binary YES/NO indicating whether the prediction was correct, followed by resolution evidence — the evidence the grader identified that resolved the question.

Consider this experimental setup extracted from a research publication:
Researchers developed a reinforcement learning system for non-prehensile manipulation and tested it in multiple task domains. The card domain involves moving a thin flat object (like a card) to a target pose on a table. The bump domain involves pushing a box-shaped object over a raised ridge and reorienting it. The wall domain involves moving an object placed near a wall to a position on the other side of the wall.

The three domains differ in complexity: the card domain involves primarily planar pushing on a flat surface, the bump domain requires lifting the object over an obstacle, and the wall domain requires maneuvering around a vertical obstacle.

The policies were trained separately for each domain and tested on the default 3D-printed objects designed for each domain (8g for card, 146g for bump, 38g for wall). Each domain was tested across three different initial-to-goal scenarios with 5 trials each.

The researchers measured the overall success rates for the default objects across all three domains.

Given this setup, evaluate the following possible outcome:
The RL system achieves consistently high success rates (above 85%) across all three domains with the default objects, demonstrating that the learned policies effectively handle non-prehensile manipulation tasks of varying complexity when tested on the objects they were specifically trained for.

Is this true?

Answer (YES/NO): YES